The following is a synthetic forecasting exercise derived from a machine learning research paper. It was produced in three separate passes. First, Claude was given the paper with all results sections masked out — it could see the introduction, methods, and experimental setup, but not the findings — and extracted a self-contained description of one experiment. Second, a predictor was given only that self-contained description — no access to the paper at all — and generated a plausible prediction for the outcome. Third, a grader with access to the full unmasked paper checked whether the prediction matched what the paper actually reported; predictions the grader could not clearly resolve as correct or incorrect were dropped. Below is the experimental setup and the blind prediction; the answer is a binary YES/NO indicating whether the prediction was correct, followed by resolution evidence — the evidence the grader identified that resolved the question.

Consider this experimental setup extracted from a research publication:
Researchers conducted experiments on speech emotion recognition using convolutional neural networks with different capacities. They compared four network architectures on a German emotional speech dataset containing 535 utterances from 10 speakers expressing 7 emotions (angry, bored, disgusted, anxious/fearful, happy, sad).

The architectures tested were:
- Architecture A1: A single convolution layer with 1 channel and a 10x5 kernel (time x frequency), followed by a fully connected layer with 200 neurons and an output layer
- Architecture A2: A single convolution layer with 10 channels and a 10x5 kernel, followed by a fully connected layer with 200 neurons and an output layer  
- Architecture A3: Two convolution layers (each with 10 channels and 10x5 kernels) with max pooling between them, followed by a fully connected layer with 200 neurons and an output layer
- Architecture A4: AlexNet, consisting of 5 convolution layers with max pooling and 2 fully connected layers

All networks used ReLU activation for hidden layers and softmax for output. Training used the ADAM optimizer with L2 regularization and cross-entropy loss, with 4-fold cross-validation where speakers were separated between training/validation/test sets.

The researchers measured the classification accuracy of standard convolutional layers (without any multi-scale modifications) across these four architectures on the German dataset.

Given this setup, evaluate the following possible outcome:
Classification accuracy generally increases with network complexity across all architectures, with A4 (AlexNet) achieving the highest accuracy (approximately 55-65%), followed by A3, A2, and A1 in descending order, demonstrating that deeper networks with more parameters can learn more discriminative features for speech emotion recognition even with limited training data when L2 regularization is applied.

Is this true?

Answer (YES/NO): NO